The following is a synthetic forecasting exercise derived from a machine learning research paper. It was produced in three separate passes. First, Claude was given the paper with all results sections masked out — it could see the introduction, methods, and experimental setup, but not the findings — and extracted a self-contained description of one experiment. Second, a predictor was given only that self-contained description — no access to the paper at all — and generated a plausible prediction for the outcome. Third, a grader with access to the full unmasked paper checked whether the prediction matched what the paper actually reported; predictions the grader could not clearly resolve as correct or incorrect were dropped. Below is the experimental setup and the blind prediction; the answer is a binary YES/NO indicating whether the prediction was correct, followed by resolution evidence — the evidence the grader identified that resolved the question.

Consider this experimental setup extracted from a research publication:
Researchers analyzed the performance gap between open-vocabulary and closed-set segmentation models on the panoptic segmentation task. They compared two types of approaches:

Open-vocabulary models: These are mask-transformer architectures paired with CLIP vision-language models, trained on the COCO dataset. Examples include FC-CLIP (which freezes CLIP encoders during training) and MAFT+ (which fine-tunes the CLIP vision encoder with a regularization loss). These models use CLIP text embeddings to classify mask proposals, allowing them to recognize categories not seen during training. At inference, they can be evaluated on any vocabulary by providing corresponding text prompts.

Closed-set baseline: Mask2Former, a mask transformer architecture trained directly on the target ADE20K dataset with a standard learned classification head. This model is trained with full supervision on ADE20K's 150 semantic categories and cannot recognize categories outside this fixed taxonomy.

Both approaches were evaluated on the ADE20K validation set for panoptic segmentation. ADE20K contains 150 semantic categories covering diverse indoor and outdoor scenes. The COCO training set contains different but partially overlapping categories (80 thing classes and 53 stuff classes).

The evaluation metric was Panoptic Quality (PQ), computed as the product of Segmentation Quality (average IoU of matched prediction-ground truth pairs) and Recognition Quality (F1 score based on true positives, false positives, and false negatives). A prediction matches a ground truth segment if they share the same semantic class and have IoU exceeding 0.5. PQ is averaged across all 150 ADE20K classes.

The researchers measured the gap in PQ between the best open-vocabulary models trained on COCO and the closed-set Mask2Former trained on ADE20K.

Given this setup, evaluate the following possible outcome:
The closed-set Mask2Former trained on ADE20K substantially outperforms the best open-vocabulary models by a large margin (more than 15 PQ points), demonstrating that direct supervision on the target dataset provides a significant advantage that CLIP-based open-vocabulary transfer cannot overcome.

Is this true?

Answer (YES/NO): YES